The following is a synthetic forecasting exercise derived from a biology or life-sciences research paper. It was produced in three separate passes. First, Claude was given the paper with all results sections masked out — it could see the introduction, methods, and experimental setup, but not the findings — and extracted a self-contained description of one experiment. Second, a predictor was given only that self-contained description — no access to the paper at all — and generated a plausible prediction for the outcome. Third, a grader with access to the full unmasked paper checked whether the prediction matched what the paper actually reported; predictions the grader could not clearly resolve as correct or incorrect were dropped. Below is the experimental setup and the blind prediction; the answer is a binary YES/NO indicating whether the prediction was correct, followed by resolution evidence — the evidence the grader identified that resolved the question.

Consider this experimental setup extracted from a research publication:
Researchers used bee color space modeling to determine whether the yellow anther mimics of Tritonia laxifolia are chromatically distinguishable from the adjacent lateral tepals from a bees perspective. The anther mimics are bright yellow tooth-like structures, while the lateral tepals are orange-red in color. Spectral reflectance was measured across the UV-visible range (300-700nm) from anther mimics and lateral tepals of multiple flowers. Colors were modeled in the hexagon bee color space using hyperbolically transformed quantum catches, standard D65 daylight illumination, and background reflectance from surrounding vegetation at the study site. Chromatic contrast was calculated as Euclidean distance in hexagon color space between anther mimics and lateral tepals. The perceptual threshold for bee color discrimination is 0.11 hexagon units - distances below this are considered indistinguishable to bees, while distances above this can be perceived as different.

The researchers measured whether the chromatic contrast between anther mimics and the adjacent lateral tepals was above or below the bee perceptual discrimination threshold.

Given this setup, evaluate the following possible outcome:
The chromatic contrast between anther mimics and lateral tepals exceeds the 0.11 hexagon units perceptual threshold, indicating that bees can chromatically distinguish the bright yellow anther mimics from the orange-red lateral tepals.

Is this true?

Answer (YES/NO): YES